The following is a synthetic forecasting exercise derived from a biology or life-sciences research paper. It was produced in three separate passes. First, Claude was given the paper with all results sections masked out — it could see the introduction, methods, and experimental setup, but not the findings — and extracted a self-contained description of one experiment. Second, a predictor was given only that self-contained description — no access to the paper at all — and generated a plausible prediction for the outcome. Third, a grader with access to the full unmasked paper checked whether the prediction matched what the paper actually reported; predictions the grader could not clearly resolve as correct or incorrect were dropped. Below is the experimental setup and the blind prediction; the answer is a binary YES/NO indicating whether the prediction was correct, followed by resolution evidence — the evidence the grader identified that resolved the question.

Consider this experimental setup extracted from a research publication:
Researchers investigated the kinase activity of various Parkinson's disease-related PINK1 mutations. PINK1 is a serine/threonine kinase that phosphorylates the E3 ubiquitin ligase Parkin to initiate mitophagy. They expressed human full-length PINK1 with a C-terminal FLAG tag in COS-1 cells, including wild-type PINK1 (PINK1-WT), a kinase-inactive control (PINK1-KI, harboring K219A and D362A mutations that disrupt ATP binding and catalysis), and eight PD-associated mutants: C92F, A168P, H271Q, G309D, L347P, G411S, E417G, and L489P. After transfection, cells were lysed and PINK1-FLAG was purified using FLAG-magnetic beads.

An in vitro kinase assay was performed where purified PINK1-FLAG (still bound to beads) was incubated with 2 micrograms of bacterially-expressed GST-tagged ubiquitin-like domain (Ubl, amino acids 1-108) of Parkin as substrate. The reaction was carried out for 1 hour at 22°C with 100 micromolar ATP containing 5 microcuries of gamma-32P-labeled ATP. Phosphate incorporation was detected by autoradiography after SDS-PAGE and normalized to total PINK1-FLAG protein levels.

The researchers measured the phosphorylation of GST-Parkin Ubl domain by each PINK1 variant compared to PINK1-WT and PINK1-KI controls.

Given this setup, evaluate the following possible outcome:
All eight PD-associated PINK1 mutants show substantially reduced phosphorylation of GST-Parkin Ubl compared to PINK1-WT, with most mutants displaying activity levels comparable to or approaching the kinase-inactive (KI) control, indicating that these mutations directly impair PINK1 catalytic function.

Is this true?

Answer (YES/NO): NO